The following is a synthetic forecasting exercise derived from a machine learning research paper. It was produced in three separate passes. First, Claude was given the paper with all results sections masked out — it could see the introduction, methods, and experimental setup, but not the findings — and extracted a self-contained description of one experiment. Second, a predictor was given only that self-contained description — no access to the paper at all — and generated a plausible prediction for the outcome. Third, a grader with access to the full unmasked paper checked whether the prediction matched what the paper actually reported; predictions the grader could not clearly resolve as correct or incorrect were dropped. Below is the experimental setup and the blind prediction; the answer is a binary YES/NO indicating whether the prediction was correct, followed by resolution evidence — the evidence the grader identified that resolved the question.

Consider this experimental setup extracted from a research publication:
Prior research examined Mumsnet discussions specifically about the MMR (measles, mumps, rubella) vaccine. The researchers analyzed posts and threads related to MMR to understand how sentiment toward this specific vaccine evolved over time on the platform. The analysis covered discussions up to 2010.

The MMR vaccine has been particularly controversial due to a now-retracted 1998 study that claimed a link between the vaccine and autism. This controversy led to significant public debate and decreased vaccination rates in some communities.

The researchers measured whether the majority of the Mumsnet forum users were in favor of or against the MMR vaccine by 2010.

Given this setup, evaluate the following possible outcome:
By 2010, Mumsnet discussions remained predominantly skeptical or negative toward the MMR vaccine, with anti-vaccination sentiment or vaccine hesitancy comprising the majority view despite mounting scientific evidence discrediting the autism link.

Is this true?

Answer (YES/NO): NO